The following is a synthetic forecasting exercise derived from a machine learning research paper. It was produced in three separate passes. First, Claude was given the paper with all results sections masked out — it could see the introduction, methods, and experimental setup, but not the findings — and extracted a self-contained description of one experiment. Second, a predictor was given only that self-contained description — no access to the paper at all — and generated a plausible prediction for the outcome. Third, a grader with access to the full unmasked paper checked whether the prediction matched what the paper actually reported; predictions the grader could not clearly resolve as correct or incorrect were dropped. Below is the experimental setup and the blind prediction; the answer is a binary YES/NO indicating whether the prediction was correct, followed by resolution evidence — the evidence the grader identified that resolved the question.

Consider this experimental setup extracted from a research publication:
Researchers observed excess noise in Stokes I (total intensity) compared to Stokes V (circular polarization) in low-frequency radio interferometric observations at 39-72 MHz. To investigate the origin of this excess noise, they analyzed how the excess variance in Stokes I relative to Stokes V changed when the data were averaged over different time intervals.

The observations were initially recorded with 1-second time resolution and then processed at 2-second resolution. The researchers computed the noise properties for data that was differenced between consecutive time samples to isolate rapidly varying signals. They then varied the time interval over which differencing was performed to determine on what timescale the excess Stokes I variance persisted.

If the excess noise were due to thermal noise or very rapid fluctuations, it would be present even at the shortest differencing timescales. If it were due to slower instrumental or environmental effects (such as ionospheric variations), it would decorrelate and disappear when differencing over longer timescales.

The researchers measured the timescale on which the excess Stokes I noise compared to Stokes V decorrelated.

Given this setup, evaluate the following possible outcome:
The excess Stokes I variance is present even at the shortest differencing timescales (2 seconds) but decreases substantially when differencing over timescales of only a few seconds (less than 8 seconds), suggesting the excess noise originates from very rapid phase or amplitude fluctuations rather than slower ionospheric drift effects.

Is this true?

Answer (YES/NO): NO